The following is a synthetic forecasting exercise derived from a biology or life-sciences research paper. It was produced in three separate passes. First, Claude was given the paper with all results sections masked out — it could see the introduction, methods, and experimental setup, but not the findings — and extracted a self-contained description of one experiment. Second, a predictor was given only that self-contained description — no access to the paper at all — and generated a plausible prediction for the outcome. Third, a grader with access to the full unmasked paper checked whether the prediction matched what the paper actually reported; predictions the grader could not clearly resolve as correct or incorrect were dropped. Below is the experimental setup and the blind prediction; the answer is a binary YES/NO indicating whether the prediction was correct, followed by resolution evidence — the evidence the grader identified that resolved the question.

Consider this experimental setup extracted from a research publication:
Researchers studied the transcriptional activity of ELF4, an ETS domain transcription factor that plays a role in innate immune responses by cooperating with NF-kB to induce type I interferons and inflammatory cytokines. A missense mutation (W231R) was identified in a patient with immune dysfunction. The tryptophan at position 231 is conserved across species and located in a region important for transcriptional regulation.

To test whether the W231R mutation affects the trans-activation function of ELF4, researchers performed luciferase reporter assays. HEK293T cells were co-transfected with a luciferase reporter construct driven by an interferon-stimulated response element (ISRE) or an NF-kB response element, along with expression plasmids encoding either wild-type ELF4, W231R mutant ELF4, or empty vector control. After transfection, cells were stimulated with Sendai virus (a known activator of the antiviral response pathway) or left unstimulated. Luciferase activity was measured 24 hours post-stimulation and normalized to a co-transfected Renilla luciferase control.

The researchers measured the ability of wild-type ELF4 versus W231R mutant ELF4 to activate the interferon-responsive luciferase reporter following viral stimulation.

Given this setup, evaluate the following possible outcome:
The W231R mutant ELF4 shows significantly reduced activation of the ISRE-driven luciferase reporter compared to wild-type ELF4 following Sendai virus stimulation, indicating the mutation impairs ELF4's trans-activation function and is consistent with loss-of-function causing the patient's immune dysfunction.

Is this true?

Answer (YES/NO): YES